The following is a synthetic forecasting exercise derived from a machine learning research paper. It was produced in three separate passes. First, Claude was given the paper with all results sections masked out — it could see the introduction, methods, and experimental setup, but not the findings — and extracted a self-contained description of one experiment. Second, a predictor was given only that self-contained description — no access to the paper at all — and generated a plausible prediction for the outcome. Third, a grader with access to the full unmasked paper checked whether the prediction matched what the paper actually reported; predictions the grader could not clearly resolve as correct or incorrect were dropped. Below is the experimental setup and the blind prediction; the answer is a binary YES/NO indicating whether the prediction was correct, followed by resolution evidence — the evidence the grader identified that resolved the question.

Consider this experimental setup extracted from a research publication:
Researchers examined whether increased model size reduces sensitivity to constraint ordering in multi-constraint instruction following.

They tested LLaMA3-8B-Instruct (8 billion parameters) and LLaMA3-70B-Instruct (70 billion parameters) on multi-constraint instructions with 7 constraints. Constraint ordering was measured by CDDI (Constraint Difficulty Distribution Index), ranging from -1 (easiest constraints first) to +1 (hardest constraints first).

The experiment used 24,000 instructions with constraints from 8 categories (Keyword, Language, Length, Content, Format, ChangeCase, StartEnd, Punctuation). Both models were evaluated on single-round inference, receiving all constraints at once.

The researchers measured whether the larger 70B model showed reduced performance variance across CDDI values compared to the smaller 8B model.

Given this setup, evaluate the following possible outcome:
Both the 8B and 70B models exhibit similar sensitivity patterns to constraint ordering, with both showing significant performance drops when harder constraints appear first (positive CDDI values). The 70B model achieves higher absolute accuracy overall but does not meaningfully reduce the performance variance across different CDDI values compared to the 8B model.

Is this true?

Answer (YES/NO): NO